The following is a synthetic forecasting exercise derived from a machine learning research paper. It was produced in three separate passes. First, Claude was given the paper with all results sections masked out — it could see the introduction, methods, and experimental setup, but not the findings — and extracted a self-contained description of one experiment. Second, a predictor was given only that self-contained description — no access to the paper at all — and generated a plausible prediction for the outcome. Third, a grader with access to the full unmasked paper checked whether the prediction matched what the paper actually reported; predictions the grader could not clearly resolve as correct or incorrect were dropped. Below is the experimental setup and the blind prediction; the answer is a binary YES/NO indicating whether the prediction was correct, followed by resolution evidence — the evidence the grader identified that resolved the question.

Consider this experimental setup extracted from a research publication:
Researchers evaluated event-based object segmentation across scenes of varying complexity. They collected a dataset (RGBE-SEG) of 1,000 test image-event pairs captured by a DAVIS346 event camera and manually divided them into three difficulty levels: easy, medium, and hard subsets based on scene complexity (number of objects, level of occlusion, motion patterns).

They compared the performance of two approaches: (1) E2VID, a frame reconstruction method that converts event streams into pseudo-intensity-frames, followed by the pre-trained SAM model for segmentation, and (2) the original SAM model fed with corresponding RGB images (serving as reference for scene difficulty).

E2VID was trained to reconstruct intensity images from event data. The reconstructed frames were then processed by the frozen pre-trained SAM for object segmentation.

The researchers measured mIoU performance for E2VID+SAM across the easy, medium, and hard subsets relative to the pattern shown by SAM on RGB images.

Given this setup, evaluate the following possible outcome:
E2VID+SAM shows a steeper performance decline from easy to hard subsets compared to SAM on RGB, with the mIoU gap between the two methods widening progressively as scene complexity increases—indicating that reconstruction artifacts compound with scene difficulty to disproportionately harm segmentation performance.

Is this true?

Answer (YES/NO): YES